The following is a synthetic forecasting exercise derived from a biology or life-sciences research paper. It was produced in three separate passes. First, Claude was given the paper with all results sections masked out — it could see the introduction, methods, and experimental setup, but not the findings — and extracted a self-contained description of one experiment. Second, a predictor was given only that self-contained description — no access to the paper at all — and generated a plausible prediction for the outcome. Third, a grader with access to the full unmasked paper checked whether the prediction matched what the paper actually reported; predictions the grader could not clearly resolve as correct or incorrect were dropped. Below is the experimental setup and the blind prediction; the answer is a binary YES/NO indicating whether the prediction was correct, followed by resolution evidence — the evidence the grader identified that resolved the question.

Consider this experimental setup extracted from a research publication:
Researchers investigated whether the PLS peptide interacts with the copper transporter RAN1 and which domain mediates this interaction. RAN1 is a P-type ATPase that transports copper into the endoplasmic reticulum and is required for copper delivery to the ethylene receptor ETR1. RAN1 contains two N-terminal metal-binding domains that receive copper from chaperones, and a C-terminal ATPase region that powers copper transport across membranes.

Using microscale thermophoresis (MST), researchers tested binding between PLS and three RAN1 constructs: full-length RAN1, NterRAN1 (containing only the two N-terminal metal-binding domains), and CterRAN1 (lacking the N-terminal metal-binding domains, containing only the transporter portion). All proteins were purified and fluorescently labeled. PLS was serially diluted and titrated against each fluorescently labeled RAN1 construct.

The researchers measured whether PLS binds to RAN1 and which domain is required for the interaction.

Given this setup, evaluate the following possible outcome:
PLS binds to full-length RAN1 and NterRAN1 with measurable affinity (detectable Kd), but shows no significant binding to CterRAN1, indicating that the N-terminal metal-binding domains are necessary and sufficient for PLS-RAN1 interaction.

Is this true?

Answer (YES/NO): NO